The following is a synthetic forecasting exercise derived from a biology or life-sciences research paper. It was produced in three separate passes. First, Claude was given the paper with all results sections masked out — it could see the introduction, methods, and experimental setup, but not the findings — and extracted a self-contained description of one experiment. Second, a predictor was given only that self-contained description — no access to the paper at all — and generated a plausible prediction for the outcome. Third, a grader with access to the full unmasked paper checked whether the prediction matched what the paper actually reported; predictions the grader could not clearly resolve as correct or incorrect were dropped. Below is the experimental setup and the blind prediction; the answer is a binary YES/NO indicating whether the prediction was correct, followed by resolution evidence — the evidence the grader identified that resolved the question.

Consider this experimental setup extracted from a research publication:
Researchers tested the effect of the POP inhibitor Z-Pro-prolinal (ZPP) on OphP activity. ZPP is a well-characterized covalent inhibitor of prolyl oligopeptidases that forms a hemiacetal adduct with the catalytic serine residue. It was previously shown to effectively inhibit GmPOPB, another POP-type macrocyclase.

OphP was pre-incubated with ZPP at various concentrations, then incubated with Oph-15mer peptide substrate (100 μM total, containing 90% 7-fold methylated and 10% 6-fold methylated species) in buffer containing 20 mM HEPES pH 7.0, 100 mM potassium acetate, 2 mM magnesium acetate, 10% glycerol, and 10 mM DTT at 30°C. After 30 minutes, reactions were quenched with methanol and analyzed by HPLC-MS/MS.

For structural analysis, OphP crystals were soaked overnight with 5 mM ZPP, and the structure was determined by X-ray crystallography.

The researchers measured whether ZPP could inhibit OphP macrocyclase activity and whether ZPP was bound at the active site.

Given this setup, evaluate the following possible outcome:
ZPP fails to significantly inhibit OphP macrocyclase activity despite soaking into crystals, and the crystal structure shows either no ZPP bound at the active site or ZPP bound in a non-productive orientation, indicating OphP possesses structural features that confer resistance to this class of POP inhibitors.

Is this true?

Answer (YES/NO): NO